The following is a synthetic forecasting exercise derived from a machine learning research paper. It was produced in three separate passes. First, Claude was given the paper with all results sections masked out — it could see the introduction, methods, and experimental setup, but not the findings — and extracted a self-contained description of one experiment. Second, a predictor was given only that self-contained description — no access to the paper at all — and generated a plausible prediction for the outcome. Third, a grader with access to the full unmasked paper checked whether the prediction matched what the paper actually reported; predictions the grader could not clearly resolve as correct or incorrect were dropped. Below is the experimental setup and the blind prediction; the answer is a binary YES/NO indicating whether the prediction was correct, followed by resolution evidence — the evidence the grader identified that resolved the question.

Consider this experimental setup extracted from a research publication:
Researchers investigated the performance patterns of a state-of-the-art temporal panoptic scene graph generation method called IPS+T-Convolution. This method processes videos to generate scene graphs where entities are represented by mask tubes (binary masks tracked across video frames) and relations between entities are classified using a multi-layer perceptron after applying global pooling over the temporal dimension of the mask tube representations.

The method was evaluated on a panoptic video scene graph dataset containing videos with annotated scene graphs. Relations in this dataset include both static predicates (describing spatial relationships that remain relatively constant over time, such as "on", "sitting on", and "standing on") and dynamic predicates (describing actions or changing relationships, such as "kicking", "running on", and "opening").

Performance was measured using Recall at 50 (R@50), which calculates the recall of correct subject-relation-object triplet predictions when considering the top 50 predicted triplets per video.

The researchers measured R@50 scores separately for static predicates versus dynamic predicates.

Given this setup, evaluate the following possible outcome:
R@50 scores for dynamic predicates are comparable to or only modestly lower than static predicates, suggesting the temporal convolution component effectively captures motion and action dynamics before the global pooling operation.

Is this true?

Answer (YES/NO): NO